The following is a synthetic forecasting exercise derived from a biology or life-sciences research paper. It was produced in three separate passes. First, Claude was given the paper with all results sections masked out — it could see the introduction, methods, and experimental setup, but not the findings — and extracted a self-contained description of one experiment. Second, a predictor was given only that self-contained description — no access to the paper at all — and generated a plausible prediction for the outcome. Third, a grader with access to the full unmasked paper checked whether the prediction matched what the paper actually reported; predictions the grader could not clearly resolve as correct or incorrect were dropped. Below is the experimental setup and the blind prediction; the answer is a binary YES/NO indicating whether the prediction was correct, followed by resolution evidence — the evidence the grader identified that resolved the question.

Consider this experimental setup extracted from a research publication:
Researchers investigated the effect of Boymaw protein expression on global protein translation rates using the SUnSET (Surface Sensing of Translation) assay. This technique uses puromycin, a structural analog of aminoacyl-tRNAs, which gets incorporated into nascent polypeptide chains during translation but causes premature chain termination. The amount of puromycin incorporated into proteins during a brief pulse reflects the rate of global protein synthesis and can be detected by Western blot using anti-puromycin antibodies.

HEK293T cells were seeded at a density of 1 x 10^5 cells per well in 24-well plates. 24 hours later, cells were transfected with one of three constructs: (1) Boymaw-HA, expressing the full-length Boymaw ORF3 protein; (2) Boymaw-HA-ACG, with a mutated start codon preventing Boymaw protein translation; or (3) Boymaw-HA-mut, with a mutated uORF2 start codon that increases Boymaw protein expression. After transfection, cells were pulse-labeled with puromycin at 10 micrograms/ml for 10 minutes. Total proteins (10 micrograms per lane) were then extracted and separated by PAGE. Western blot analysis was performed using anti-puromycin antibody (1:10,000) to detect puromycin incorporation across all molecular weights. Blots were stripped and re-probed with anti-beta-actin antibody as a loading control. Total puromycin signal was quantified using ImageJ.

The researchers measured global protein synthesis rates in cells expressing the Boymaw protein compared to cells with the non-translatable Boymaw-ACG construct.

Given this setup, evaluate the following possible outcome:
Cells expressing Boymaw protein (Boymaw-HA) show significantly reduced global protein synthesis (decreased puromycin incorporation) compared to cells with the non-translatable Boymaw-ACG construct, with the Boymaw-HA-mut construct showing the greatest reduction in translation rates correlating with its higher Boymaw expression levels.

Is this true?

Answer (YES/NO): YES